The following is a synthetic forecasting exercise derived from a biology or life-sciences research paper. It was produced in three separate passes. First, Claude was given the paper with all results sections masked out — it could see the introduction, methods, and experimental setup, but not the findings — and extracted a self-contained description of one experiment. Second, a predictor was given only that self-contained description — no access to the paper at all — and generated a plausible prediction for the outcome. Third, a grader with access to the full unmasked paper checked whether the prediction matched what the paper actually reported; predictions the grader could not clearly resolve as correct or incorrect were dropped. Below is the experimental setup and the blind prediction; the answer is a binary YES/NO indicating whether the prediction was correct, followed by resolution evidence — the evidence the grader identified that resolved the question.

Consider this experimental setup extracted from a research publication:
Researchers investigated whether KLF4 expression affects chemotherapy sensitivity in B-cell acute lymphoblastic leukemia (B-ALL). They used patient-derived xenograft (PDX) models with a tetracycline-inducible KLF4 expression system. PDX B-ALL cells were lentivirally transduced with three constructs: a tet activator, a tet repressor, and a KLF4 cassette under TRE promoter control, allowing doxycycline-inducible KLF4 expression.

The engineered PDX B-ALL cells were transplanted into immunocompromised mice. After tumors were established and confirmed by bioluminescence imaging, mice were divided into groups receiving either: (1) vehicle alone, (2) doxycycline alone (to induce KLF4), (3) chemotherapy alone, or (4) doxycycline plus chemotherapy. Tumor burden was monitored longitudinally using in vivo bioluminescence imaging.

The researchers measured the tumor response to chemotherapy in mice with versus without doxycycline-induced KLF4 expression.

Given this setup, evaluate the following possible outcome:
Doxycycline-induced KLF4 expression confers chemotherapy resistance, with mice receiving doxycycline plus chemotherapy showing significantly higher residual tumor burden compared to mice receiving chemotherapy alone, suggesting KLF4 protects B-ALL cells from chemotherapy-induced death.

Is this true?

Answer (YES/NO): NO